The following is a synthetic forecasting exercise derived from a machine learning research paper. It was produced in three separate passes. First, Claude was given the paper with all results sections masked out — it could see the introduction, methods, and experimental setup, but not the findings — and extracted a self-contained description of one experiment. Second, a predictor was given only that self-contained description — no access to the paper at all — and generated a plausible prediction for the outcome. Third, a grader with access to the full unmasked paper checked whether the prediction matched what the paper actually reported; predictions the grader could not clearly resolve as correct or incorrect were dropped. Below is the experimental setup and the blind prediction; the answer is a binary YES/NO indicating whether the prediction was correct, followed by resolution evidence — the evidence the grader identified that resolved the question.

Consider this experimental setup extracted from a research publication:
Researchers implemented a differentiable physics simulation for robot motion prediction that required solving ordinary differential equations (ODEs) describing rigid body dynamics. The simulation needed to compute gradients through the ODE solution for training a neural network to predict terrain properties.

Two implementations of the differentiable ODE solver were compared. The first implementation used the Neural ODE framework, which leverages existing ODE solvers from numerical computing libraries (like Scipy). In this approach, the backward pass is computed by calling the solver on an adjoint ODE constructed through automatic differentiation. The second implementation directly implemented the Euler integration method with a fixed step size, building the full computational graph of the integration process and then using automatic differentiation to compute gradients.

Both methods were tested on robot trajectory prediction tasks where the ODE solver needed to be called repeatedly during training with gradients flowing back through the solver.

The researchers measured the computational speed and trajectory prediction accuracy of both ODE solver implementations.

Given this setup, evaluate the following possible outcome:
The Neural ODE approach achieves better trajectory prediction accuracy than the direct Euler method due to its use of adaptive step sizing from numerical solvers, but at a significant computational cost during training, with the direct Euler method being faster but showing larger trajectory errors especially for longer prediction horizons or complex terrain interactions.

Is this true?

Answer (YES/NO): NO